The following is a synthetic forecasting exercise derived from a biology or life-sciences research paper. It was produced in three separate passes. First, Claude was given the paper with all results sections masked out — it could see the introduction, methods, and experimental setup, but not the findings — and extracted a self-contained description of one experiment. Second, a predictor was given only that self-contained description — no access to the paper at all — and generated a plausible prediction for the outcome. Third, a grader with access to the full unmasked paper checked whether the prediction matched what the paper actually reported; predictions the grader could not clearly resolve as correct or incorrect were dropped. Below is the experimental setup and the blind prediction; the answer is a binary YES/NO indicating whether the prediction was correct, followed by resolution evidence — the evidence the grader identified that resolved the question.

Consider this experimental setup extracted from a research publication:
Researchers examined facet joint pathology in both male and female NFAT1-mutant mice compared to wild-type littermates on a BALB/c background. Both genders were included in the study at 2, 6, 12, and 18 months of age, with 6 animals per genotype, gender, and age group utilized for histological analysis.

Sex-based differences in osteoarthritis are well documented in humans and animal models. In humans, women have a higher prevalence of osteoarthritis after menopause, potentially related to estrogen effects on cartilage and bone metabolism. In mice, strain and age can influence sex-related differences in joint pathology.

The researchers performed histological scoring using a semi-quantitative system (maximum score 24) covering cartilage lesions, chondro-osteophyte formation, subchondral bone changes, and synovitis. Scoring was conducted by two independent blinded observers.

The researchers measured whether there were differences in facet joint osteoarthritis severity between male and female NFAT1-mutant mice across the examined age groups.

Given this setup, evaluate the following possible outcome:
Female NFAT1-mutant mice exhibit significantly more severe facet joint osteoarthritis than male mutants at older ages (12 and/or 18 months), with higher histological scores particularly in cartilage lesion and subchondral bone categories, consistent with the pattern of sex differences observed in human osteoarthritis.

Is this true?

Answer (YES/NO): NO